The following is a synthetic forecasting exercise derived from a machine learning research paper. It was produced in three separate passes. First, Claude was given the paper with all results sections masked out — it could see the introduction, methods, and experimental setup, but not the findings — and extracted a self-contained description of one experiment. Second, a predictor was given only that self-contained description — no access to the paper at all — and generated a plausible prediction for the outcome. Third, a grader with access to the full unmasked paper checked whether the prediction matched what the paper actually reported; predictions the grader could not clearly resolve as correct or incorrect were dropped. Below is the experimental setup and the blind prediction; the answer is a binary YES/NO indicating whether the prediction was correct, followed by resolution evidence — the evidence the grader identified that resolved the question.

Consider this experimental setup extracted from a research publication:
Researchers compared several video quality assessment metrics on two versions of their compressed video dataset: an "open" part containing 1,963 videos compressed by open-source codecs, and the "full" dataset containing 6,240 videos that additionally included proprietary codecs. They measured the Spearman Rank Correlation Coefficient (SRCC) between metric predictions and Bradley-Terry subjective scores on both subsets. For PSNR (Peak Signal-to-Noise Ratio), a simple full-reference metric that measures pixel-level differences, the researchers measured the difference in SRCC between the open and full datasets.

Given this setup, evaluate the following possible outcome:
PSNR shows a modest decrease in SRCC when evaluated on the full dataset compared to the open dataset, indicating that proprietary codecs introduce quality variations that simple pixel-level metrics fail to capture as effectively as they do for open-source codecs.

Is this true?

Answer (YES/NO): NO